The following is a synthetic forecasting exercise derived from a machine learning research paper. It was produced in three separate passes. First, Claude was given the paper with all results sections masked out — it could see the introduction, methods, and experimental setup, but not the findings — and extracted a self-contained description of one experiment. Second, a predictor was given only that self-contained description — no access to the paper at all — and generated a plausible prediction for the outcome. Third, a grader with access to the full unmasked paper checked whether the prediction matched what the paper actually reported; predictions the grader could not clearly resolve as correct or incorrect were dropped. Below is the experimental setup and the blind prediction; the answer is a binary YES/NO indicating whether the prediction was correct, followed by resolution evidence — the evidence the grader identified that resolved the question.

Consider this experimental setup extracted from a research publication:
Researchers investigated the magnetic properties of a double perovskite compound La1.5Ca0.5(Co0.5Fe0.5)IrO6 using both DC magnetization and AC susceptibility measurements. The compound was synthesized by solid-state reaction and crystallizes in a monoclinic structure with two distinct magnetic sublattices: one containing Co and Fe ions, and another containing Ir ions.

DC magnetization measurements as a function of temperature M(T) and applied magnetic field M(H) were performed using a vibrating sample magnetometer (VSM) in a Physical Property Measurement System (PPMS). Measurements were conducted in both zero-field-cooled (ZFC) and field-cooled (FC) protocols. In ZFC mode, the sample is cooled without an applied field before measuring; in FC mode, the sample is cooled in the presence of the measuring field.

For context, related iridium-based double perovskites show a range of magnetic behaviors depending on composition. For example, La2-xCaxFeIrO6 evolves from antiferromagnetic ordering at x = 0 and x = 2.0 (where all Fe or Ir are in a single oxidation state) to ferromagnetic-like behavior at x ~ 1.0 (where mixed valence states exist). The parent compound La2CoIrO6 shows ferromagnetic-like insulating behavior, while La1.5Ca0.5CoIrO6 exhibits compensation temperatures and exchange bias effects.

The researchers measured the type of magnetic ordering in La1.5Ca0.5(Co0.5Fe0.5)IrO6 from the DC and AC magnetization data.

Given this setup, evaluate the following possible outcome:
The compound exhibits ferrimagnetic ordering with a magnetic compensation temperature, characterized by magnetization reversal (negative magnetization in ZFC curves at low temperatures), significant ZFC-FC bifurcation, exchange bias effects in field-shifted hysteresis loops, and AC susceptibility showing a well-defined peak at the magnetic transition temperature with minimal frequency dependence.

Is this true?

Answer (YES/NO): NO